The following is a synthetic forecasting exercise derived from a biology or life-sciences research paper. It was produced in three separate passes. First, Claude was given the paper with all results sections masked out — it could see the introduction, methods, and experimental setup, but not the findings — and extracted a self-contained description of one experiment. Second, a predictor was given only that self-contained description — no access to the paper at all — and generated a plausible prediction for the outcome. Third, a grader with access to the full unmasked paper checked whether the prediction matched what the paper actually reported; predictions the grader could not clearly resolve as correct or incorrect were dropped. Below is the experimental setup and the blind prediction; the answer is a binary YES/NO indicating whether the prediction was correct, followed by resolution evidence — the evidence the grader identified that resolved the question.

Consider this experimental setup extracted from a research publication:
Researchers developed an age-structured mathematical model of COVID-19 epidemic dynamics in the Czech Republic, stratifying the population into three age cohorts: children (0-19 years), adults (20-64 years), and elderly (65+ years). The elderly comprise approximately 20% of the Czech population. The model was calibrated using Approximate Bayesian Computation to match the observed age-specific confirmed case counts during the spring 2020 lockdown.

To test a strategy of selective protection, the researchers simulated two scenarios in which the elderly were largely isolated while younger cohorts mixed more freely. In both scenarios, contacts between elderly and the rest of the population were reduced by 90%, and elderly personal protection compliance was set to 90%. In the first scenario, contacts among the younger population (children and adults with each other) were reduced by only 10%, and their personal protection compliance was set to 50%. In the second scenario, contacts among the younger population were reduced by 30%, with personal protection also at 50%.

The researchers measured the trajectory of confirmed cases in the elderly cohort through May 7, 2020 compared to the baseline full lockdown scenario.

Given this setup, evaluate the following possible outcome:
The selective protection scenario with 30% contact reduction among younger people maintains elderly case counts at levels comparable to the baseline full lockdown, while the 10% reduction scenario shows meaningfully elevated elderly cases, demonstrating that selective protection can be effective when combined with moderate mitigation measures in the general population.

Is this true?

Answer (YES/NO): NO